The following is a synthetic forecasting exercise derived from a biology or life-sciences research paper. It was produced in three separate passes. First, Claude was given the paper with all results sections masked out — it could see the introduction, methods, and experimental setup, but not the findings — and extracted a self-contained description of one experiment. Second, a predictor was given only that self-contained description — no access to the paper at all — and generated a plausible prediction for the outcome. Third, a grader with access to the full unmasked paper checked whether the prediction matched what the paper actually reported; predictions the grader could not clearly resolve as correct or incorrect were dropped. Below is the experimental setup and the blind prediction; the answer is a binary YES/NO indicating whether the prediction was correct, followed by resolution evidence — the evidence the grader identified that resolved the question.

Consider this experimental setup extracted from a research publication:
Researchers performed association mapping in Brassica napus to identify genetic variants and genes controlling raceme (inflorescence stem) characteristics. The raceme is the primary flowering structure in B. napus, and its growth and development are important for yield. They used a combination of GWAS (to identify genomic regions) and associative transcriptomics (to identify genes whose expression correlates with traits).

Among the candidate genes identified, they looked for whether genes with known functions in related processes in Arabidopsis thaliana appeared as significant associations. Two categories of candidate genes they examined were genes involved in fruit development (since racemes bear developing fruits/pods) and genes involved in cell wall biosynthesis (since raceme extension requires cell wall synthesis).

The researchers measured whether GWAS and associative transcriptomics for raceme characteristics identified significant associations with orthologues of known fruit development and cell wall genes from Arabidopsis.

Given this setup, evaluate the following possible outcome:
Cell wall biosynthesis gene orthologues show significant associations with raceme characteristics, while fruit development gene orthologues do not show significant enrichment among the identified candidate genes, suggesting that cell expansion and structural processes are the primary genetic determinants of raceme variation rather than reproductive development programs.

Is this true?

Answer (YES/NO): NO